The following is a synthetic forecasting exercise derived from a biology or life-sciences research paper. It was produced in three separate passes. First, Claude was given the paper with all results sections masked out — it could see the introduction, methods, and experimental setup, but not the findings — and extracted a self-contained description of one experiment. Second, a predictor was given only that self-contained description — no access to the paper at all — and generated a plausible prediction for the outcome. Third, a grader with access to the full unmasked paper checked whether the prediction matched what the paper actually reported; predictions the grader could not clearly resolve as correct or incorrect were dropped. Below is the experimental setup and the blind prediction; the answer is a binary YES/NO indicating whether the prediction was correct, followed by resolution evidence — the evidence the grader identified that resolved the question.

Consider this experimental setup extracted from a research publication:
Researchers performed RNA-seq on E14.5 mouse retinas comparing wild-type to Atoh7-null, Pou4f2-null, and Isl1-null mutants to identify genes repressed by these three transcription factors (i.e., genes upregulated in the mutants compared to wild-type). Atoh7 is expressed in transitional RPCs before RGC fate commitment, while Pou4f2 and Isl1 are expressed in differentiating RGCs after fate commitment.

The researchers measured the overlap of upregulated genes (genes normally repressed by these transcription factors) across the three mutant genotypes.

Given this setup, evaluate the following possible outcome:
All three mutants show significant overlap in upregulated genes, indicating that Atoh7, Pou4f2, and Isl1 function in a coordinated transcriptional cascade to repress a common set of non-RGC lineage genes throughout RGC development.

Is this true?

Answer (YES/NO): NO